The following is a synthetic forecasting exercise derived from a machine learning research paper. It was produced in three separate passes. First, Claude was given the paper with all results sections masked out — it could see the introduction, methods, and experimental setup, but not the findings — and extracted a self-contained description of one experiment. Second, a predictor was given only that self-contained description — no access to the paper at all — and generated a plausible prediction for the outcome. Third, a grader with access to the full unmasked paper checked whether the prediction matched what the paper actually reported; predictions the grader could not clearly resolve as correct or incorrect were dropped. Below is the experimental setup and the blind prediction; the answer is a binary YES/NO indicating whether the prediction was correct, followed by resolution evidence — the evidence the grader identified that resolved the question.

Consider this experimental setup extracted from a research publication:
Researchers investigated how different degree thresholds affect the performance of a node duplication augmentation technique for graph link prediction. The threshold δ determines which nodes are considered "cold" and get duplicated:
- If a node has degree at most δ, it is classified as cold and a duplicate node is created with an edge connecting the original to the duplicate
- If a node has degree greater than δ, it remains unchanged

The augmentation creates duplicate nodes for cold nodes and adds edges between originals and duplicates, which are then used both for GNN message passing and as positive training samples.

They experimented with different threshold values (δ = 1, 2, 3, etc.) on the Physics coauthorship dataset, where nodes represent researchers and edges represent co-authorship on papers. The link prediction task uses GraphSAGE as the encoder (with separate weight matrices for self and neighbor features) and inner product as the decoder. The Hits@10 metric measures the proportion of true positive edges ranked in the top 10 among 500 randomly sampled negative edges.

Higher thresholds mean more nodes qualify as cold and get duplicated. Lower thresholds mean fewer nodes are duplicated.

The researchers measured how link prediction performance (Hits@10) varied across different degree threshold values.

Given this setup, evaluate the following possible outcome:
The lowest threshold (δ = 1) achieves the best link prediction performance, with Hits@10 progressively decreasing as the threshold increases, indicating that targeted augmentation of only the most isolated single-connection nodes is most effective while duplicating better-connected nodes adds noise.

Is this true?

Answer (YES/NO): NO